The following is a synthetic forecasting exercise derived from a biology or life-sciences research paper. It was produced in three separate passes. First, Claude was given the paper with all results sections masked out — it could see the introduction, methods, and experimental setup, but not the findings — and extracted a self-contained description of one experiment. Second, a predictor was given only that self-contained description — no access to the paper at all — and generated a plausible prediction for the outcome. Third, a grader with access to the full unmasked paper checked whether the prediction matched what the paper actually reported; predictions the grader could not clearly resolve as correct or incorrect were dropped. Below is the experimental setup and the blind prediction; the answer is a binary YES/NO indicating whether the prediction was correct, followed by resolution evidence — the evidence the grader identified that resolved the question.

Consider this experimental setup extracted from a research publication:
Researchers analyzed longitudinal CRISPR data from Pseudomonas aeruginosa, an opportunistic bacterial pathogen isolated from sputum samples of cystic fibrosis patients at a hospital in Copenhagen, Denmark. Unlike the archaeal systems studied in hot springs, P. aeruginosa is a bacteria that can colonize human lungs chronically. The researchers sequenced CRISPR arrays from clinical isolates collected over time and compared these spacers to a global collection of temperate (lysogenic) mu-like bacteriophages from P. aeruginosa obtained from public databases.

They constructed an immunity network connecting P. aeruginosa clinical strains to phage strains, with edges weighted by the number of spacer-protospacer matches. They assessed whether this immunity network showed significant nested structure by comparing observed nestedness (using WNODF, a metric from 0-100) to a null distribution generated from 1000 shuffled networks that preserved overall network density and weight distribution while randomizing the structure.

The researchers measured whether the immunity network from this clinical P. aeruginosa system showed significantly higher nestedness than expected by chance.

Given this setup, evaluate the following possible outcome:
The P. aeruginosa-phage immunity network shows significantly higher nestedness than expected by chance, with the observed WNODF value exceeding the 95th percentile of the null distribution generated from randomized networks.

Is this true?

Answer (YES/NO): YES